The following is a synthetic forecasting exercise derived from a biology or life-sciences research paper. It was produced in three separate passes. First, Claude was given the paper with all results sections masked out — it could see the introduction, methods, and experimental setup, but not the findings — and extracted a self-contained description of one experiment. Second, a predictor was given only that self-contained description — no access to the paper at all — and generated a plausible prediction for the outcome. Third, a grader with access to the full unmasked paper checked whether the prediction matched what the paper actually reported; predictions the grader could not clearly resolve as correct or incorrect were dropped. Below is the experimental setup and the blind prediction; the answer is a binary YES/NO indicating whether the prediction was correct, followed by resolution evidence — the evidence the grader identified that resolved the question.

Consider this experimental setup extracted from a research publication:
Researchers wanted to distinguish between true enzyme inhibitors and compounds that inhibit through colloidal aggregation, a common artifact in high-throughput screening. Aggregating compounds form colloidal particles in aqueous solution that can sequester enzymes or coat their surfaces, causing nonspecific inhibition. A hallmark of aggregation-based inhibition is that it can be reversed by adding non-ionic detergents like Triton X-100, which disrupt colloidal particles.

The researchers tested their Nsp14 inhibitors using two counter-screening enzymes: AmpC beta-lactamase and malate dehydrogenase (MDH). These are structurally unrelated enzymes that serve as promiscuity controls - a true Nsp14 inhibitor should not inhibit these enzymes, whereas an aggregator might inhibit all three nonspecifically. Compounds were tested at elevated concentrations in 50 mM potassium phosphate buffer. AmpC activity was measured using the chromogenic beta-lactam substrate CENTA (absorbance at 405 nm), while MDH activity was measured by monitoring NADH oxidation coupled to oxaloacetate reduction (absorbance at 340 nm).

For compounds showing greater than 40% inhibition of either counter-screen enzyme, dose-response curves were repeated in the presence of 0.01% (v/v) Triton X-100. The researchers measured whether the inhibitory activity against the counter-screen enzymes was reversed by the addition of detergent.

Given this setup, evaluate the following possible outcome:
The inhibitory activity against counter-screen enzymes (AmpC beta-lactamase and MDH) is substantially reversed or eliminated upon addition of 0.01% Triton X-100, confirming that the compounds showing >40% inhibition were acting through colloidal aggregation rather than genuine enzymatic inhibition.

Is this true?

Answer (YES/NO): YES